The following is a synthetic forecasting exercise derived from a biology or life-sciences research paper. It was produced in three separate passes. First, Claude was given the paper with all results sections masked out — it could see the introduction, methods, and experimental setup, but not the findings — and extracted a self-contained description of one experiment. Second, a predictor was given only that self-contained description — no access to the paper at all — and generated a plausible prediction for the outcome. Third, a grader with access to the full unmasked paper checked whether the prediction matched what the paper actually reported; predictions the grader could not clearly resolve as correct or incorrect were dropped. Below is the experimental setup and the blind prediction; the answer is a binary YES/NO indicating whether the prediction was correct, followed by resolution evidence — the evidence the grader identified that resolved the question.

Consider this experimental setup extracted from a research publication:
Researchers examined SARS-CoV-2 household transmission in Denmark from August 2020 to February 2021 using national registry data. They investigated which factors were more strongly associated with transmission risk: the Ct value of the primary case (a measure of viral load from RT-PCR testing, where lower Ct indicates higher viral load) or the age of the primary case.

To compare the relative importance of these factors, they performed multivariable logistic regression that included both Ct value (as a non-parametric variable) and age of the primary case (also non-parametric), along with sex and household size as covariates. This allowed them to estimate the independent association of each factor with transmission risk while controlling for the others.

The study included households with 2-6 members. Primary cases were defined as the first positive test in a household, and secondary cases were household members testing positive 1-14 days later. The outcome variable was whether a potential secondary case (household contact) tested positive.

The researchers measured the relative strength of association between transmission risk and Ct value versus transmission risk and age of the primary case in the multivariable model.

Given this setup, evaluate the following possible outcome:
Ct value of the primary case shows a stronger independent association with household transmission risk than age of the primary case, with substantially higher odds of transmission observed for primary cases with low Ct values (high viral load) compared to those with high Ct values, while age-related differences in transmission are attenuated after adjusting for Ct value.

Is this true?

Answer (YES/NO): NO